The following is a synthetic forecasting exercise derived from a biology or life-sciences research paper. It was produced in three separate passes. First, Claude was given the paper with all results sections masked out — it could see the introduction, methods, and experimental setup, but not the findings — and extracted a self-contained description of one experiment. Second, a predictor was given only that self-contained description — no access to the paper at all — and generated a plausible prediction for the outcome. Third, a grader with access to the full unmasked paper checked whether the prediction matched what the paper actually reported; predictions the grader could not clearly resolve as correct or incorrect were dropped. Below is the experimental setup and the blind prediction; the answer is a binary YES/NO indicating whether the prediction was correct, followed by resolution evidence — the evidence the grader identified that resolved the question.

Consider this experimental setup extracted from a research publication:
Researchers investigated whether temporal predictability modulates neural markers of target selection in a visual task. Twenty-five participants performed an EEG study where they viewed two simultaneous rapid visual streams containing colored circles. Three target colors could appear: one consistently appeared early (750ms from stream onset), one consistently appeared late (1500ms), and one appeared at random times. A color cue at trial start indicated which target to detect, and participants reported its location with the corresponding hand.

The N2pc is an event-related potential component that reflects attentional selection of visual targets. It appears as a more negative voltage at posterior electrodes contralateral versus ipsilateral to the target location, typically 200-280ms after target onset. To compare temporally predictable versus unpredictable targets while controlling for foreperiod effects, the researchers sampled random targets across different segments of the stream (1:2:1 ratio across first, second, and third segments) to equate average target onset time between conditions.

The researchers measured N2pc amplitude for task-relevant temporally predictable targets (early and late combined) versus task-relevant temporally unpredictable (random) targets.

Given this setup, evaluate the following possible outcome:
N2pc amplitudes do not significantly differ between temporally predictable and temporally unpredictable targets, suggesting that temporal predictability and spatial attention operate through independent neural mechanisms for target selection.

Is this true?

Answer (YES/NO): YES